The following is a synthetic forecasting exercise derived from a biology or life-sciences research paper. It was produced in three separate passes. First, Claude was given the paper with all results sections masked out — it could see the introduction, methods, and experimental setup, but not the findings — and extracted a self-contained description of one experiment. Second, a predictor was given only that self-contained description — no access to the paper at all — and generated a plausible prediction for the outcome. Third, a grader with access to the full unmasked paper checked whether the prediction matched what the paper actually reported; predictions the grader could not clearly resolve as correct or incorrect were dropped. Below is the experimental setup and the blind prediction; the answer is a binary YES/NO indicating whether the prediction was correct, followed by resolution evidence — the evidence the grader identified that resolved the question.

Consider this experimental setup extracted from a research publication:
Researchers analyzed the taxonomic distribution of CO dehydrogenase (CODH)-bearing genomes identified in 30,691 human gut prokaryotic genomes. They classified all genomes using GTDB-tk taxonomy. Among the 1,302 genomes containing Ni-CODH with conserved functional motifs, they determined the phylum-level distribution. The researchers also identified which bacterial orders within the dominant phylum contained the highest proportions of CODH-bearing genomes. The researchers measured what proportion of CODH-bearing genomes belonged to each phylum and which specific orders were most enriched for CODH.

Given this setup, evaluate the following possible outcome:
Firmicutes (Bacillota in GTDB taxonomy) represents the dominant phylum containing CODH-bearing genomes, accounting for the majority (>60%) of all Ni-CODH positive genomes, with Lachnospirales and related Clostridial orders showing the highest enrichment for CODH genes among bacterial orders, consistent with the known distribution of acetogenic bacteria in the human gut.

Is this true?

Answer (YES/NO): NO